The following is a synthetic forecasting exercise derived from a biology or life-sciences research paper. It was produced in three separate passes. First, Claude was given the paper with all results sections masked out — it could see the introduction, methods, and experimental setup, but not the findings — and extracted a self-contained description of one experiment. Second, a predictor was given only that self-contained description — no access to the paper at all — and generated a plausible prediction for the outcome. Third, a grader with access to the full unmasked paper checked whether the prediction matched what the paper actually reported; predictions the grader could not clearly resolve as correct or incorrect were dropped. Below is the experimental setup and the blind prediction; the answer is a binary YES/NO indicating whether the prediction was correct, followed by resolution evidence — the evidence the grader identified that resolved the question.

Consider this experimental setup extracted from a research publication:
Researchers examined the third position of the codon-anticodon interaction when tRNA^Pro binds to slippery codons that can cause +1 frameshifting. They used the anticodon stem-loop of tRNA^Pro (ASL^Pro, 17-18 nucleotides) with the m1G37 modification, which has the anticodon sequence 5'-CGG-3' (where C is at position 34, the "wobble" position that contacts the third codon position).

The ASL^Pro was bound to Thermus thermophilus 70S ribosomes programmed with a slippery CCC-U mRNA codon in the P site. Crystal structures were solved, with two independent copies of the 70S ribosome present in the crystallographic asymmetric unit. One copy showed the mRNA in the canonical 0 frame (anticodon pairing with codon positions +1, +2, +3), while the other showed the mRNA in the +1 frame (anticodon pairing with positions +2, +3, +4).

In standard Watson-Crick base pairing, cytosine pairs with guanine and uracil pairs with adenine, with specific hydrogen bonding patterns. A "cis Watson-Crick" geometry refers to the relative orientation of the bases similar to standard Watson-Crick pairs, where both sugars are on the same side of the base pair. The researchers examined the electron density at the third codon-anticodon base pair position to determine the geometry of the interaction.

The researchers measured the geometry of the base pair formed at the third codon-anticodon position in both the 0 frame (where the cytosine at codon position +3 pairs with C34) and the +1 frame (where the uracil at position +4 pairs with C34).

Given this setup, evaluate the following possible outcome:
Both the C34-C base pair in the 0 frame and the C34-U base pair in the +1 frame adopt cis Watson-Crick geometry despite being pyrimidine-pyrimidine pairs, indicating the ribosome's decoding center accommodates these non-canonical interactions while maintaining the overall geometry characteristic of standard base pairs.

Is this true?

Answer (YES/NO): YES